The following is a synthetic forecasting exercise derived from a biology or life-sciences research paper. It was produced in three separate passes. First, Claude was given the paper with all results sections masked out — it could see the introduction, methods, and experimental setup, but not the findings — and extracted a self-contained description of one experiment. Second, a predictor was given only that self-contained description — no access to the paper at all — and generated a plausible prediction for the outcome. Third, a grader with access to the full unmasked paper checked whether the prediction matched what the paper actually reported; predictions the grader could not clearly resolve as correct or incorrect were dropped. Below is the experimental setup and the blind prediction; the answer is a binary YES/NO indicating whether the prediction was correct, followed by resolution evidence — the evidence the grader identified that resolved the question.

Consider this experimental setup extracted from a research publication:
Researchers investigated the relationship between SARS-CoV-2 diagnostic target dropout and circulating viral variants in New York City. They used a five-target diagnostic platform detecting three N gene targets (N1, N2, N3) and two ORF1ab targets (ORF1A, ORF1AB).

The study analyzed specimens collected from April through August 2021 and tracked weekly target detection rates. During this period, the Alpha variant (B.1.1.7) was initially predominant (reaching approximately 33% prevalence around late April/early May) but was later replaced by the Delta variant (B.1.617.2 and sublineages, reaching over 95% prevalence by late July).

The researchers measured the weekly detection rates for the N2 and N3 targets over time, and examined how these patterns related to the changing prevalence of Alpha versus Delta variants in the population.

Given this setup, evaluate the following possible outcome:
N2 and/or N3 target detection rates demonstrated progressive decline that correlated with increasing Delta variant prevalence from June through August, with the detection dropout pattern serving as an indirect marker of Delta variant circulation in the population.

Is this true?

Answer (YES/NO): NO